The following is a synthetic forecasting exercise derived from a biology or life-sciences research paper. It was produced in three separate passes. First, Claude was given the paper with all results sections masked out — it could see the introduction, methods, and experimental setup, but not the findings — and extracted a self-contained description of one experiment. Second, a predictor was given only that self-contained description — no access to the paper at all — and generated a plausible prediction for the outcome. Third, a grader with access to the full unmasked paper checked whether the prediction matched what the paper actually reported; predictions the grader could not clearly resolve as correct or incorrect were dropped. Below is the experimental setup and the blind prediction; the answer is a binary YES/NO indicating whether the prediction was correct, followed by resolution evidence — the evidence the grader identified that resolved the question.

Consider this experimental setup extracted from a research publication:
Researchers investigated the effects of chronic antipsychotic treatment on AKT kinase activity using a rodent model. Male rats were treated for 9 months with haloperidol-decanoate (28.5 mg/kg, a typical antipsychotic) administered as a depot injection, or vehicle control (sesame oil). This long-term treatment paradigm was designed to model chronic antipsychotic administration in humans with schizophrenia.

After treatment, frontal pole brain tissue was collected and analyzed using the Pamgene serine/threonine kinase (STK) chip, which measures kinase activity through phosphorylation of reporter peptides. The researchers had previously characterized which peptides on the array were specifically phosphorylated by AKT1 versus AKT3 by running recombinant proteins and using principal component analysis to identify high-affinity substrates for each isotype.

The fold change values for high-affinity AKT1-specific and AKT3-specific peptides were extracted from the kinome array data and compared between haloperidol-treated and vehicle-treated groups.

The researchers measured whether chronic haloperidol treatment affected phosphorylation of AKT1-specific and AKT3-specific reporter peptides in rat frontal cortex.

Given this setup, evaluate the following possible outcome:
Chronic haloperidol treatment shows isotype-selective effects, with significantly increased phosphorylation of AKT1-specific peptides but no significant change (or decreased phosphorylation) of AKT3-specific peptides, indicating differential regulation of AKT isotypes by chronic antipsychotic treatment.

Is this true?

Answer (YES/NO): NO